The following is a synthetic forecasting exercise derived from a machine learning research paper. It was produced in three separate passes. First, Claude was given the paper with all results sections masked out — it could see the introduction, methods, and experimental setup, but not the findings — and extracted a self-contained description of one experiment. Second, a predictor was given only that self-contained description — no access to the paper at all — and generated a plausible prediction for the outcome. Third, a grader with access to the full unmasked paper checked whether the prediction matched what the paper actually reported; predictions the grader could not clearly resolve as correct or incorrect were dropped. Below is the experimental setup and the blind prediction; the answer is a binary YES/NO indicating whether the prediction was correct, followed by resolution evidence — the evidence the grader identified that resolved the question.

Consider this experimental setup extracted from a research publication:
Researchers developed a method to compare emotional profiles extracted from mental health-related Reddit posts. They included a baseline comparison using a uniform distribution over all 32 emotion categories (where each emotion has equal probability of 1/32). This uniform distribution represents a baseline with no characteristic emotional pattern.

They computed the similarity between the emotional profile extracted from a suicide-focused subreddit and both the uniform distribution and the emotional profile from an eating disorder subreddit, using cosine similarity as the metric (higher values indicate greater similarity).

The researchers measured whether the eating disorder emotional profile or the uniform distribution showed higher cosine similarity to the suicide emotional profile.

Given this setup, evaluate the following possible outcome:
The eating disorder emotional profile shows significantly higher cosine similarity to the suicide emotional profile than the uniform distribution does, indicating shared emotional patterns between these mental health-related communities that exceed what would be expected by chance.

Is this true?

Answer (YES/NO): NO